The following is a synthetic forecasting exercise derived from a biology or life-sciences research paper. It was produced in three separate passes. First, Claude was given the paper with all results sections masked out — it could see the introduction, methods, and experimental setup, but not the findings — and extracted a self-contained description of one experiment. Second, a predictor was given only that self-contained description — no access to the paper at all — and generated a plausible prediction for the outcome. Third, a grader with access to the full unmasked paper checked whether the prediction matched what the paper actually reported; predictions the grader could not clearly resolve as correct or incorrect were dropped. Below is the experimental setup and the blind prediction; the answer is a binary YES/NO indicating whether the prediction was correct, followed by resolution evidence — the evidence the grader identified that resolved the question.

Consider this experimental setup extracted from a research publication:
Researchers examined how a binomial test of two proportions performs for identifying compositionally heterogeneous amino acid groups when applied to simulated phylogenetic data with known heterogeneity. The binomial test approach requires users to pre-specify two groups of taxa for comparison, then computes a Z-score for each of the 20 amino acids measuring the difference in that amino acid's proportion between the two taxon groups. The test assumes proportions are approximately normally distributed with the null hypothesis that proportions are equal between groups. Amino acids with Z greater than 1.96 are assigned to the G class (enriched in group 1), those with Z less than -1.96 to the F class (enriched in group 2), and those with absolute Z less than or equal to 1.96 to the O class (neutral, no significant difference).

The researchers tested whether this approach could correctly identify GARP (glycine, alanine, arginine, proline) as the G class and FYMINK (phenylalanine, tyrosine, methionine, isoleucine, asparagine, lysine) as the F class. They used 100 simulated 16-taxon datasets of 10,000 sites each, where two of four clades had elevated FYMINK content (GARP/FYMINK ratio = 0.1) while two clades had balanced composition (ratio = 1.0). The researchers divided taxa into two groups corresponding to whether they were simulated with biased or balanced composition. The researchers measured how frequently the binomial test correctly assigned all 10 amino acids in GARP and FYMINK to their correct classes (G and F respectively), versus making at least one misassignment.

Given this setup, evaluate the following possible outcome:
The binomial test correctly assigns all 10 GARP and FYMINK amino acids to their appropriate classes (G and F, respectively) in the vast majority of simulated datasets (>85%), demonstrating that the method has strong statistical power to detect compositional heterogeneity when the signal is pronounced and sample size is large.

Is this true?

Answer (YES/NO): NO